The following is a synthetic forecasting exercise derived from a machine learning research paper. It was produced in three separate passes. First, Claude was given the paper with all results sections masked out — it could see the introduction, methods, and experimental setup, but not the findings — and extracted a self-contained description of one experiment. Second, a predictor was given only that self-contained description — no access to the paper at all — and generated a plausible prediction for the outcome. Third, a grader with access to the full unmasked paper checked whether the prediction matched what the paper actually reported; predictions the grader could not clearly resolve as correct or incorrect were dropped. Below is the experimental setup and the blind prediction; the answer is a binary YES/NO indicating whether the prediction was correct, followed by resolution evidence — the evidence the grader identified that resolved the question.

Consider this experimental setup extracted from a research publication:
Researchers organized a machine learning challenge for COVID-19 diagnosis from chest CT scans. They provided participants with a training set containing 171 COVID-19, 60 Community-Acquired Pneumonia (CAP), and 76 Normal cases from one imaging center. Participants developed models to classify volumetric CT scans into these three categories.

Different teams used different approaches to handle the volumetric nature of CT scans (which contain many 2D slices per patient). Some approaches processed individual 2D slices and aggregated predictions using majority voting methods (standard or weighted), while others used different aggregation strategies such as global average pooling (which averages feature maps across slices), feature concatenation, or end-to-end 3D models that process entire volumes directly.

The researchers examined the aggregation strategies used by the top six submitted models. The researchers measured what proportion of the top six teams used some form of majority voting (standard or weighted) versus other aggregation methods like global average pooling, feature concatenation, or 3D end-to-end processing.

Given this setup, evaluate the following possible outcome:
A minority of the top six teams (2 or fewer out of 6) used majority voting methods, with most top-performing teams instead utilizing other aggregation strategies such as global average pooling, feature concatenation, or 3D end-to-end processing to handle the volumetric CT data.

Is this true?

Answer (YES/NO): YES